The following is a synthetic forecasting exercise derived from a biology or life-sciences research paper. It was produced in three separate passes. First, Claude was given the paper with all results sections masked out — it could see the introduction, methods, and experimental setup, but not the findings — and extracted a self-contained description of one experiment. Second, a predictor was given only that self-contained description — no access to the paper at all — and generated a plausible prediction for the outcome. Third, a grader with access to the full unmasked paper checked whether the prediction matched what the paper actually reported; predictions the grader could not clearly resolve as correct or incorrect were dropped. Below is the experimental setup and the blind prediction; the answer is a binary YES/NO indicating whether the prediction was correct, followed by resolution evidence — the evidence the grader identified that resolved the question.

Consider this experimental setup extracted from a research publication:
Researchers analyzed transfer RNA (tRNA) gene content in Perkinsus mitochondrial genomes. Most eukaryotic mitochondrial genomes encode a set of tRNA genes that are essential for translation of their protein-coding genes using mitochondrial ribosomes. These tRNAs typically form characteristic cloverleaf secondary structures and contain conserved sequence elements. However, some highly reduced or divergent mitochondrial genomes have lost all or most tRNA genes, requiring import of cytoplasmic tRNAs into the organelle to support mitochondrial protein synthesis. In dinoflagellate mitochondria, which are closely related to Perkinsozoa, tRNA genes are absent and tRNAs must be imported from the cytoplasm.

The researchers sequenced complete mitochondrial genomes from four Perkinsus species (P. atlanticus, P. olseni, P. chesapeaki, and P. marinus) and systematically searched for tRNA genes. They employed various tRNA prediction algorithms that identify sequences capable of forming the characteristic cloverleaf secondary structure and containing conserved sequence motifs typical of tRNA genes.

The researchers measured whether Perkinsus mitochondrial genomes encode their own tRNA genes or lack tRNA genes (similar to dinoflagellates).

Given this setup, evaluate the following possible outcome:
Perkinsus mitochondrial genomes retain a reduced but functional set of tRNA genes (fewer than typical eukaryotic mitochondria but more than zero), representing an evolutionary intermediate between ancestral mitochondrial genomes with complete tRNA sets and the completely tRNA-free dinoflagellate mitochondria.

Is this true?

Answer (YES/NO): NO